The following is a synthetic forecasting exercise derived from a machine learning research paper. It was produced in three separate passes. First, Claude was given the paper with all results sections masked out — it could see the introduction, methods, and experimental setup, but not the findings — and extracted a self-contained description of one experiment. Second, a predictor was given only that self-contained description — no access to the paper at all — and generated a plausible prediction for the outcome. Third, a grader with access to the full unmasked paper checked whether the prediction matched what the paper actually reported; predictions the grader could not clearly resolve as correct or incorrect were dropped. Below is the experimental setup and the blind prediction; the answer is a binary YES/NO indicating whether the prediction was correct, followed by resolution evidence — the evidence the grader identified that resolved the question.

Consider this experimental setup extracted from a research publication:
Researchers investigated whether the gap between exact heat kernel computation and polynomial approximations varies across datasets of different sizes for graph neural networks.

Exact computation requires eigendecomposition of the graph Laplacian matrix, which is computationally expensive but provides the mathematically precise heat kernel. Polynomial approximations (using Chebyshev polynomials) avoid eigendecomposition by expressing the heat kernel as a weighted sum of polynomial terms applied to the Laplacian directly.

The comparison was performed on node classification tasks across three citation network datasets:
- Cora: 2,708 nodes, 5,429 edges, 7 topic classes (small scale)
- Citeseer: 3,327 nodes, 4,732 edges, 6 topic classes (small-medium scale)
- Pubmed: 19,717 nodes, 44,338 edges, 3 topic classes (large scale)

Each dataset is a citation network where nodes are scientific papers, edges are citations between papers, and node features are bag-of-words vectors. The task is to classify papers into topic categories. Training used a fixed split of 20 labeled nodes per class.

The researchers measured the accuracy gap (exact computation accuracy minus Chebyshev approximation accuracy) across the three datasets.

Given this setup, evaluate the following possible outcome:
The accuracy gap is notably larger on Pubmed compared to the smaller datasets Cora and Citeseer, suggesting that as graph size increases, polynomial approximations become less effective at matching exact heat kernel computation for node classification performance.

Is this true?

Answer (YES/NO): NO